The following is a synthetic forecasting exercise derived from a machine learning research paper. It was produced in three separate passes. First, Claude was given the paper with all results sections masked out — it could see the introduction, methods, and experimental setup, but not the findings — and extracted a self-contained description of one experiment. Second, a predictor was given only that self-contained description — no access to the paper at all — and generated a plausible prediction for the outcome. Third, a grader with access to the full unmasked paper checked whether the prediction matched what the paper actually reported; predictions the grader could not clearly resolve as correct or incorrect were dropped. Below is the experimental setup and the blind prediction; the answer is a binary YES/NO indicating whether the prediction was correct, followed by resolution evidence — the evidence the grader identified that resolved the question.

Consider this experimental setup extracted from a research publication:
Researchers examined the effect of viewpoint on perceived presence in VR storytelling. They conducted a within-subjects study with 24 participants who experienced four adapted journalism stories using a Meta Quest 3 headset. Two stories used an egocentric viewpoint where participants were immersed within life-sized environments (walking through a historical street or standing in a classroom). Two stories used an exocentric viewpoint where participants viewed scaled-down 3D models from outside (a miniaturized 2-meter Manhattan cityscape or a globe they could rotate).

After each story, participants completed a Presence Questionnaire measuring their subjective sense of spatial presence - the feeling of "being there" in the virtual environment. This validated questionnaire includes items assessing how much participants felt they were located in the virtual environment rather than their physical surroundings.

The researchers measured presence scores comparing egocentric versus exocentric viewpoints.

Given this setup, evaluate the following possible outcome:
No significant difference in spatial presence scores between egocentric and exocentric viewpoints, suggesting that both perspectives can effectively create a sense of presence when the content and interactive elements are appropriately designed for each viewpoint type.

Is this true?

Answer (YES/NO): YES